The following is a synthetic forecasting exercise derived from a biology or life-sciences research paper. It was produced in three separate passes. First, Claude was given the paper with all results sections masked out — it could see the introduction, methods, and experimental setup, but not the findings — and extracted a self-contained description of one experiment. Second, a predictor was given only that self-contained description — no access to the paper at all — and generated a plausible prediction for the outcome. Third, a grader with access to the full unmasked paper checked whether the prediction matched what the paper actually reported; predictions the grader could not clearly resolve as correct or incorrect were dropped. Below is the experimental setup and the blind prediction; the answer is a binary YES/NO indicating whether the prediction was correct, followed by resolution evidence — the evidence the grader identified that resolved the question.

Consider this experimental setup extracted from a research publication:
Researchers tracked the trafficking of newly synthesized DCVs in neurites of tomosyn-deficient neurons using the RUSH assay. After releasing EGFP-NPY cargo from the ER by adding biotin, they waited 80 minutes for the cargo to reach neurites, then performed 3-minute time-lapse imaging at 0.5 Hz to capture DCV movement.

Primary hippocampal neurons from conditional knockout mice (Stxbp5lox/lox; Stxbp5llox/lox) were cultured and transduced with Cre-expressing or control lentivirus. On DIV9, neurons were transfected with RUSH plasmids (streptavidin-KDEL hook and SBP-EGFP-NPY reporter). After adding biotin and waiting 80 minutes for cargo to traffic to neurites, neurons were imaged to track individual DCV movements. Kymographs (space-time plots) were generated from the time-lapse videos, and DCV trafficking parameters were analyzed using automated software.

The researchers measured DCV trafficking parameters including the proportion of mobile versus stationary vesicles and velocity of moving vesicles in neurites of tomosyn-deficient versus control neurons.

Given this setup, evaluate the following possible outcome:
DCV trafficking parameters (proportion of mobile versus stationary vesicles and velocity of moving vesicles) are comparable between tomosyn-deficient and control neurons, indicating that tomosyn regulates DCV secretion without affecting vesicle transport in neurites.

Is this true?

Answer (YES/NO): NO